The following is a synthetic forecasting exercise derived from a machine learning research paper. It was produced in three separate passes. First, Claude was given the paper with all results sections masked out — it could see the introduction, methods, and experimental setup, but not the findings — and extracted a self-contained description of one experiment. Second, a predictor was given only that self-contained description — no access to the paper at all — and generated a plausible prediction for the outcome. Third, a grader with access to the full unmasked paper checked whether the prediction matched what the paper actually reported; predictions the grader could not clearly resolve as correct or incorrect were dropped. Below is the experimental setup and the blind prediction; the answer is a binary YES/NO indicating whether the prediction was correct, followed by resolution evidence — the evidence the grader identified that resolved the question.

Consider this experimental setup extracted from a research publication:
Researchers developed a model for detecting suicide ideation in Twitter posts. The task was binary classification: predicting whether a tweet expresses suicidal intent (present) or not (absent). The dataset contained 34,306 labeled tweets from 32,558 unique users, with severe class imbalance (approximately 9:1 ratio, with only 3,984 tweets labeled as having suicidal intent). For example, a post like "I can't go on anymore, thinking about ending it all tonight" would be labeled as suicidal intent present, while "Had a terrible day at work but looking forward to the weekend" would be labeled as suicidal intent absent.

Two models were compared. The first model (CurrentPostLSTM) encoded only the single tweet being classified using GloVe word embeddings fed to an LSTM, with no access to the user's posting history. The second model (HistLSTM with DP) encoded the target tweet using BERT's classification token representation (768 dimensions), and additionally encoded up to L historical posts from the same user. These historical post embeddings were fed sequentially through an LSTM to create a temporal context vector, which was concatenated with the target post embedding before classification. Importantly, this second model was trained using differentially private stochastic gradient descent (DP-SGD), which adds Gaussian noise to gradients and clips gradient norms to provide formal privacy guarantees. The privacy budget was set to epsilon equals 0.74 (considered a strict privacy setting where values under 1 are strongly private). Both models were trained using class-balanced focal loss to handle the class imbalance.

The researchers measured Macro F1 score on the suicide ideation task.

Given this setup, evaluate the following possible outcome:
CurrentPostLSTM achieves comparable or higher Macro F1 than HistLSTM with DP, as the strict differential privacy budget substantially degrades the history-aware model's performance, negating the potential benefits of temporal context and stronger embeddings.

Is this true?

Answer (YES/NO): NO